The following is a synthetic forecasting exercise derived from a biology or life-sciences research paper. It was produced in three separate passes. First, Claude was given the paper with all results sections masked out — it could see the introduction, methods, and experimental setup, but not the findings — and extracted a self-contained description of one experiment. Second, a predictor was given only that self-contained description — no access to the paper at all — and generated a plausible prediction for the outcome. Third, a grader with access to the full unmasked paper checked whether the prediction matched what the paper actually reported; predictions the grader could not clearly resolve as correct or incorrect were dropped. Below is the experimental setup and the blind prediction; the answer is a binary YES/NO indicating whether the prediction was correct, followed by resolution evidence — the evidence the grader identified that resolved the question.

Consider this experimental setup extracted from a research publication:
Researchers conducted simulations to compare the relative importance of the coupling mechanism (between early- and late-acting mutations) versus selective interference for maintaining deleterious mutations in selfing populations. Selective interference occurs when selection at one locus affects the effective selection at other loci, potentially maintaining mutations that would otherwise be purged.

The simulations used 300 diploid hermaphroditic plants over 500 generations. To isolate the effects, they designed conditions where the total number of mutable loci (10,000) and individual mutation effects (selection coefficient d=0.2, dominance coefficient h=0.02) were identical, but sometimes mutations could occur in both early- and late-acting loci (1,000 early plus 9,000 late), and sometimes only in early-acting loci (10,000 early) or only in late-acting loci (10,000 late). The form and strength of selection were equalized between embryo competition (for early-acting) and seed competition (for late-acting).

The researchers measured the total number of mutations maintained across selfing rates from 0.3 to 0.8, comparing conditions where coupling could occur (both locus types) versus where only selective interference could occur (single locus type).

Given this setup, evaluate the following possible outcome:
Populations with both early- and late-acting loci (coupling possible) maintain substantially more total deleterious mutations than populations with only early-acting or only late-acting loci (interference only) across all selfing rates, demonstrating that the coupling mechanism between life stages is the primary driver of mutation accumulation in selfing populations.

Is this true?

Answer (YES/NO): NO